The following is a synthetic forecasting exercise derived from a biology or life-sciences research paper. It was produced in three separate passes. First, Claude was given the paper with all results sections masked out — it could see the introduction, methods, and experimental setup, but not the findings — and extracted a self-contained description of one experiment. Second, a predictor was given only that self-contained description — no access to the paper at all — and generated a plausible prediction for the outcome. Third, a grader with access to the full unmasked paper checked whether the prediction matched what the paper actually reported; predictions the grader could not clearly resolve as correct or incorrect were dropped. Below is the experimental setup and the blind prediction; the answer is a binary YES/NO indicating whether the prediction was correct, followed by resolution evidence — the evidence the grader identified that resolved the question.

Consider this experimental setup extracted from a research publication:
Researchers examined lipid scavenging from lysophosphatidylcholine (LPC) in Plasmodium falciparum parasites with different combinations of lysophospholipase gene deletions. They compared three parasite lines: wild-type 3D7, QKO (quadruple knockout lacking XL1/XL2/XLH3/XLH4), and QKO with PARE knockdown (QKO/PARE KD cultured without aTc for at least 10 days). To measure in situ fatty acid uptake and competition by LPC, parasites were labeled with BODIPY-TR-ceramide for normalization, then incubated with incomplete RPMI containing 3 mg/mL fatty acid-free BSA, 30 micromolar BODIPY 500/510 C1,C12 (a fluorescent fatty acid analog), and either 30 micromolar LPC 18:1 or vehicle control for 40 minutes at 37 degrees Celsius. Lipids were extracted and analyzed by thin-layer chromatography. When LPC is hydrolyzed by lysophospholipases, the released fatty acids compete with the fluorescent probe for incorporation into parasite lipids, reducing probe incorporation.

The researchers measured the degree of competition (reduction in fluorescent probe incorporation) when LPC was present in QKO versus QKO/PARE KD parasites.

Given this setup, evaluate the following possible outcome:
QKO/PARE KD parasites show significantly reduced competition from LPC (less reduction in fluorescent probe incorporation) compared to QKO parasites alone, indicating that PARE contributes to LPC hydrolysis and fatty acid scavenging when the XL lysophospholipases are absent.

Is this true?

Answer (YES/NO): YES